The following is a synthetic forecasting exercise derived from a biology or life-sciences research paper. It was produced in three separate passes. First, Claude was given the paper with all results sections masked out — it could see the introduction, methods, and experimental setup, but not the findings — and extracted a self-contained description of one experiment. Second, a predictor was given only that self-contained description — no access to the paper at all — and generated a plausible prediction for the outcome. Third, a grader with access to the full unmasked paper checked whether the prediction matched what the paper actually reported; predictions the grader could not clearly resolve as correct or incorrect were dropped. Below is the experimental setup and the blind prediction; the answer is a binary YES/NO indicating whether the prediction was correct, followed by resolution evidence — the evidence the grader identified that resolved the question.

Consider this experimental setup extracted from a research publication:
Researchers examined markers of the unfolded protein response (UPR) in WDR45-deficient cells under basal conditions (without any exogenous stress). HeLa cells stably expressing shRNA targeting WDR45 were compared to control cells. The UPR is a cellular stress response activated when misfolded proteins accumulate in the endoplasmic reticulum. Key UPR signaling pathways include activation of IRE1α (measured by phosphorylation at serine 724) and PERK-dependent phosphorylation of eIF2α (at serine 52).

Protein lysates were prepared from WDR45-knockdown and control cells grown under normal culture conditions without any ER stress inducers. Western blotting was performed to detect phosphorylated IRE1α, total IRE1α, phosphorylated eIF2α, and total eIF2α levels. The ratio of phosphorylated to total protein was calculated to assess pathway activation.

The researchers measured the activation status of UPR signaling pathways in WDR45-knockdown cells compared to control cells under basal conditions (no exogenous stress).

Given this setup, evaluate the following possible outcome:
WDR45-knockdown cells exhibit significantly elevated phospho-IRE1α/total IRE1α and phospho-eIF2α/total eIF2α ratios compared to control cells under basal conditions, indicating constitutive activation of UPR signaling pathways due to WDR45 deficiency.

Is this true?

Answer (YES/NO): NO